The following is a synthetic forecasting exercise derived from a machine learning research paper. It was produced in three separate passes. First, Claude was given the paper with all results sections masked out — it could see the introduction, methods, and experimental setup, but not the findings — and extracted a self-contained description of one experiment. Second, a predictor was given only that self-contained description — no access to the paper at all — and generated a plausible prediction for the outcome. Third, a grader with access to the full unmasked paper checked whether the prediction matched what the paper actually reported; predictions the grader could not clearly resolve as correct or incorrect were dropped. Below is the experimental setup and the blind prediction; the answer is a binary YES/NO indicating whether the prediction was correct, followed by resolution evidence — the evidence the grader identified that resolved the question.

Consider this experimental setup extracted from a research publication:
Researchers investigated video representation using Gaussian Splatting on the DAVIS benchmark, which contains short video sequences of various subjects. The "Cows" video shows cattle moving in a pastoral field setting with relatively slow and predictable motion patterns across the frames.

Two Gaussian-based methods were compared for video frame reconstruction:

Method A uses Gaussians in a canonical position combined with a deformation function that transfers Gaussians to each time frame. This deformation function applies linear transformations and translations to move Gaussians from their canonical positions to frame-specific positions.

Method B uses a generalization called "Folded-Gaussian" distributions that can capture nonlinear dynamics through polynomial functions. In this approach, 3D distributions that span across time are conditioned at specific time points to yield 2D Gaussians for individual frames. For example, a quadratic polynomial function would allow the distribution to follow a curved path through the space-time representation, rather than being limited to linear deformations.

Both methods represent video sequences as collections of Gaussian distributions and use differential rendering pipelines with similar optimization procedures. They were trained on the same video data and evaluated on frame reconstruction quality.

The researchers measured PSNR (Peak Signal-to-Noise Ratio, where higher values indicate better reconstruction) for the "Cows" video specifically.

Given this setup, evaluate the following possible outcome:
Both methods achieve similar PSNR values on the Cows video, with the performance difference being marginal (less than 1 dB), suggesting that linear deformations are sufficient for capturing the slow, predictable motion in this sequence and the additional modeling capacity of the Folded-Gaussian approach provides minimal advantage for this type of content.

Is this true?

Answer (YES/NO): NO